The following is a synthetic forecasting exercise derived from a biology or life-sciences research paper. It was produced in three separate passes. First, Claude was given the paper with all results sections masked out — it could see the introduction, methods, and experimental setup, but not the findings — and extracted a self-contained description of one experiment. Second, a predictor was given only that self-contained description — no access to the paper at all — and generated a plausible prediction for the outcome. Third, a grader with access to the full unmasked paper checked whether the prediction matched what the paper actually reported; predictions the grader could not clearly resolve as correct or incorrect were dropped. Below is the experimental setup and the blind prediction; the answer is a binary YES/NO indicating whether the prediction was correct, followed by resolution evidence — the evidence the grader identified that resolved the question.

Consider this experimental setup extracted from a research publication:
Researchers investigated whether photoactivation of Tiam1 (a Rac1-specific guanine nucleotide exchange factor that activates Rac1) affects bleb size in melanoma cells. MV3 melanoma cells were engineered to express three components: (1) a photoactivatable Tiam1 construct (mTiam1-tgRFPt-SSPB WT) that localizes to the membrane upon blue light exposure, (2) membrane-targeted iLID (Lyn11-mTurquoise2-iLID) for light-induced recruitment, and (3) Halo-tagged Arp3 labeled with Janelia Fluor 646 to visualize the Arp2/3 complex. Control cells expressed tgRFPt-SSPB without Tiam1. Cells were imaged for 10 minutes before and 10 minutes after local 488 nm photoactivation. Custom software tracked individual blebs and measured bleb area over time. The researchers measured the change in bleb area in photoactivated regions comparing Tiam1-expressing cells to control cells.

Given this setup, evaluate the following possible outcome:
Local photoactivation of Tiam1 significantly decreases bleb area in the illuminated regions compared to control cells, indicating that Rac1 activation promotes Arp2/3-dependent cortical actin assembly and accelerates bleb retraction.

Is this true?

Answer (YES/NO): NO